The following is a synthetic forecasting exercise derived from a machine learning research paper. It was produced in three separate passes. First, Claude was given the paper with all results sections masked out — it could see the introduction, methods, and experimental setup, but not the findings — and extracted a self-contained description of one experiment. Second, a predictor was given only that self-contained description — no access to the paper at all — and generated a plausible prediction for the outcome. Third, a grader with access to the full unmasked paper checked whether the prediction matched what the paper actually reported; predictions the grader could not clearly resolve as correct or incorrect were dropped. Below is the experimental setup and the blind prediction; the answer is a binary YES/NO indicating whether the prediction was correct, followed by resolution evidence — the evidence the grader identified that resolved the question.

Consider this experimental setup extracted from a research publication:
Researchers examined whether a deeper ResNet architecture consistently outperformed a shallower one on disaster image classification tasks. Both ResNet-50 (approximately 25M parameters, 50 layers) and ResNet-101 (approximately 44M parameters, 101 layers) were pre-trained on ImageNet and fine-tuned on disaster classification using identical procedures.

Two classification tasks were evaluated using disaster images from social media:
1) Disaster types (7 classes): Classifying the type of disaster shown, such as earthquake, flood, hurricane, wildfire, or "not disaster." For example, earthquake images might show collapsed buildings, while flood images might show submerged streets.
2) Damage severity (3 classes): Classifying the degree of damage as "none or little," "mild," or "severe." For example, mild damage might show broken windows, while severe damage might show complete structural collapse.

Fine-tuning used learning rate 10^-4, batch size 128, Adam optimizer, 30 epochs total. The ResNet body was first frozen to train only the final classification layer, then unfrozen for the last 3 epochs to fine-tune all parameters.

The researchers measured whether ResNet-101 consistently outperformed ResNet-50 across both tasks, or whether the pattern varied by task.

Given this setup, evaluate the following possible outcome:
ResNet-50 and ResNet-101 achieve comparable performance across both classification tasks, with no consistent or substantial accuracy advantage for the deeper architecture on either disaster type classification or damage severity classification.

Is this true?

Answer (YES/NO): NO